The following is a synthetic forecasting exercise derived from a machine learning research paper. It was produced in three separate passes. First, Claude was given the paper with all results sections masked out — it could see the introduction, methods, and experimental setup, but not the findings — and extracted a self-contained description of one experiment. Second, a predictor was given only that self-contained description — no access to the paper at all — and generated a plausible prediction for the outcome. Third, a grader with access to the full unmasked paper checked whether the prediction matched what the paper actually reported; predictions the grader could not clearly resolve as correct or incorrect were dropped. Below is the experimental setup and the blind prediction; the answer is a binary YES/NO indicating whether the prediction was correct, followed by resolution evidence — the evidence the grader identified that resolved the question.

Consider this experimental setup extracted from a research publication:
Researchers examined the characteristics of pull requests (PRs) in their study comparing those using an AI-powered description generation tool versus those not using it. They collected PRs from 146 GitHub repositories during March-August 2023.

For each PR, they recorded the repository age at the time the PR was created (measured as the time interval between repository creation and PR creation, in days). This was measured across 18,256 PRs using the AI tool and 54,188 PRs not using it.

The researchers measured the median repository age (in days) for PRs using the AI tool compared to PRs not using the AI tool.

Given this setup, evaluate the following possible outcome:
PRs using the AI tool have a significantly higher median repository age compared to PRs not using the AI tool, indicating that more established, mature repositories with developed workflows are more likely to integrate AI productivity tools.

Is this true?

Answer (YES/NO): NO